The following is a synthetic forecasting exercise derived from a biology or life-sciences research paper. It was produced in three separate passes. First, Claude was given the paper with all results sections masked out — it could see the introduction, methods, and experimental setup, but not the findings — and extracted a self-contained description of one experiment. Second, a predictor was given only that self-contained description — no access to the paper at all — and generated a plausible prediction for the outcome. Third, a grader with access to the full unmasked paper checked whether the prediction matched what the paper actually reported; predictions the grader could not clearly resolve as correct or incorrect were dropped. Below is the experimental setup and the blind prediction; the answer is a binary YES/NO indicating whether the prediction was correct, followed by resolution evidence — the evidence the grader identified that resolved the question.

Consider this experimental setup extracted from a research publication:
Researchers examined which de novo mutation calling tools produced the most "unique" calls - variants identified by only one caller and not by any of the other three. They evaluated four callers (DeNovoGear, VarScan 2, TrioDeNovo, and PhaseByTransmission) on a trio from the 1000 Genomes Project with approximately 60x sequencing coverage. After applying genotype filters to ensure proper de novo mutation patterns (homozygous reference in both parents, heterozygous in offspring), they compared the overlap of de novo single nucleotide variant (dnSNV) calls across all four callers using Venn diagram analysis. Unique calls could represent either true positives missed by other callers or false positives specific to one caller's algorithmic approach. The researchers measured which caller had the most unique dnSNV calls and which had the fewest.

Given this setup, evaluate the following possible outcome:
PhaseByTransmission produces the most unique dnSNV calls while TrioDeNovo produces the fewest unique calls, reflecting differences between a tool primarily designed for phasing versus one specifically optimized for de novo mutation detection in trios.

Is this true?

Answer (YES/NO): NO